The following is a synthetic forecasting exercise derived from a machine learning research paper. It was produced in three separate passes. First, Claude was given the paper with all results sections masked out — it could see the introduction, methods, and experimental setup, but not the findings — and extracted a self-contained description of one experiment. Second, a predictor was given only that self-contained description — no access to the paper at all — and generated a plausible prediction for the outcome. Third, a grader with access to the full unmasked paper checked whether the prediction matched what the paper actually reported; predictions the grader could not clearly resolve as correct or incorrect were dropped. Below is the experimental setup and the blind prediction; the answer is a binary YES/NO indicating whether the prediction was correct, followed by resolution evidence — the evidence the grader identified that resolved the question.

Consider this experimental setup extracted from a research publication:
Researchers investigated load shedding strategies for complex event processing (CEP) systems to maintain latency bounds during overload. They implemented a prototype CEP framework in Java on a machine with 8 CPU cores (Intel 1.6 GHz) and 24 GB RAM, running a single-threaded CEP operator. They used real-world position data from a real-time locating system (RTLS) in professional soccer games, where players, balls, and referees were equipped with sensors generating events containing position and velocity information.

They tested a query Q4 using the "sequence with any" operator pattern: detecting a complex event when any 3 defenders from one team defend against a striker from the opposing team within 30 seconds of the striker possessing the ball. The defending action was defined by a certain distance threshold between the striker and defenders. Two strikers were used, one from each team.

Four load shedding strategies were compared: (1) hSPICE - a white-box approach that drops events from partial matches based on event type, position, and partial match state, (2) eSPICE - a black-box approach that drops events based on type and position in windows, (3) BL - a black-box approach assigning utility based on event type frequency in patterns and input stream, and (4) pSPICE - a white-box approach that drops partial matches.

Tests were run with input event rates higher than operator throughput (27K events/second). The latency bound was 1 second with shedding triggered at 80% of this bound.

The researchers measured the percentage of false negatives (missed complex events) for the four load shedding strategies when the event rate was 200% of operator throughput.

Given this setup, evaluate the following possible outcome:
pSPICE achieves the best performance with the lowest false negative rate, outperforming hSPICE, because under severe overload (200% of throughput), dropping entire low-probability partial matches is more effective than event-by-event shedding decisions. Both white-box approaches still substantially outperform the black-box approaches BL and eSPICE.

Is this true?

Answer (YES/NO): NO